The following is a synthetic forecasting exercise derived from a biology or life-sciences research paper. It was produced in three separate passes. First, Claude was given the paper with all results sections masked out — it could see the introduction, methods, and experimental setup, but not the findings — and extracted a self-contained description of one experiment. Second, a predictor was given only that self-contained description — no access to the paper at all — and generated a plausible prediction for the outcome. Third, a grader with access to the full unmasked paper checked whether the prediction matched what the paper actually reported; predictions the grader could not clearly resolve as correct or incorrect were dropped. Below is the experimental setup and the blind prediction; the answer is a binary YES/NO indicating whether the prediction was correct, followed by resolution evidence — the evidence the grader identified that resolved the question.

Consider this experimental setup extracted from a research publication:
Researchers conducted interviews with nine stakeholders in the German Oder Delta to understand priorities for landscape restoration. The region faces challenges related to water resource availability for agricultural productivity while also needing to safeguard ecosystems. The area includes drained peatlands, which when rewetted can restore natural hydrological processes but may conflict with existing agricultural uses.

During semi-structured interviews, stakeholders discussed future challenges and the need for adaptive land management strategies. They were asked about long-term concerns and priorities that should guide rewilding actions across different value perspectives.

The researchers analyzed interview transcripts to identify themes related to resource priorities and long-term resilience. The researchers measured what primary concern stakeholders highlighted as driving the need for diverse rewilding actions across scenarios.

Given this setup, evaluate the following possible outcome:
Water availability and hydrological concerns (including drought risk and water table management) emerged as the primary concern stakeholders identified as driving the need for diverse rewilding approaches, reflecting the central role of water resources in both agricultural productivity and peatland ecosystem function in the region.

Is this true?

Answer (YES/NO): YES